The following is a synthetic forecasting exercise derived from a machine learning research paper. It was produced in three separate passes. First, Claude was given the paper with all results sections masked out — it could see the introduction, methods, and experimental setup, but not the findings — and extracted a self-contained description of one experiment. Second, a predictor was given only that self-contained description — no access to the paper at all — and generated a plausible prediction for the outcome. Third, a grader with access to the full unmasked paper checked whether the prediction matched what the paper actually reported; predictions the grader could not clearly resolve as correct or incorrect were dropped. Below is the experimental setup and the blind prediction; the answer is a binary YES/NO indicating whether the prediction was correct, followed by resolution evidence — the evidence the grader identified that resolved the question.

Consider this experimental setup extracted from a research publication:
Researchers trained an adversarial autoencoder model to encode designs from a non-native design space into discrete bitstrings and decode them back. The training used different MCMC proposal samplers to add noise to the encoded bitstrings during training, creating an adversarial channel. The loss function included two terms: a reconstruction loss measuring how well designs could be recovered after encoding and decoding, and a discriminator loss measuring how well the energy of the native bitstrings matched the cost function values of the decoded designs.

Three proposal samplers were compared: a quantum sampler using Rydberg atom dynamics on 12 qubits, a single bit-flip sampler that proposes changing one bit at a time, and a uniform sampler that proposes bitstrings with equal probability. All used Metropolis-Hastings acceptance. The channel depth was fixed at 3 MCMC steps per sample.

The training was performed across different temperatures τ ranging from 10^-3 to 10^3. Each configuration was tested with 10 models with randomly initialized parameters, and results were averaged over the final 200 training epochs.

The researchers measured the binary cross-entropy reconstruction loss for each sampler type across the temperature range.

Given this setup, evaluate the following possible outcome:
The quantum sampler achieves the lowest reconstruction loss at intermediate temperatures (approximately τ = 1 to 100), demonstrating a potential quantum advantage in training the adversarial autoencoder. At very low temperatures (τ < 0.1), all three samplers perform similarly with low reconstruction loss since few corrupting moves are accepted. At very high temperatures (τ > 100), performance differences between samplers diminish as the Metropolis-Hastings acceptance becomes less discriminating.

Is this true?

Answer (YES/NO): NO